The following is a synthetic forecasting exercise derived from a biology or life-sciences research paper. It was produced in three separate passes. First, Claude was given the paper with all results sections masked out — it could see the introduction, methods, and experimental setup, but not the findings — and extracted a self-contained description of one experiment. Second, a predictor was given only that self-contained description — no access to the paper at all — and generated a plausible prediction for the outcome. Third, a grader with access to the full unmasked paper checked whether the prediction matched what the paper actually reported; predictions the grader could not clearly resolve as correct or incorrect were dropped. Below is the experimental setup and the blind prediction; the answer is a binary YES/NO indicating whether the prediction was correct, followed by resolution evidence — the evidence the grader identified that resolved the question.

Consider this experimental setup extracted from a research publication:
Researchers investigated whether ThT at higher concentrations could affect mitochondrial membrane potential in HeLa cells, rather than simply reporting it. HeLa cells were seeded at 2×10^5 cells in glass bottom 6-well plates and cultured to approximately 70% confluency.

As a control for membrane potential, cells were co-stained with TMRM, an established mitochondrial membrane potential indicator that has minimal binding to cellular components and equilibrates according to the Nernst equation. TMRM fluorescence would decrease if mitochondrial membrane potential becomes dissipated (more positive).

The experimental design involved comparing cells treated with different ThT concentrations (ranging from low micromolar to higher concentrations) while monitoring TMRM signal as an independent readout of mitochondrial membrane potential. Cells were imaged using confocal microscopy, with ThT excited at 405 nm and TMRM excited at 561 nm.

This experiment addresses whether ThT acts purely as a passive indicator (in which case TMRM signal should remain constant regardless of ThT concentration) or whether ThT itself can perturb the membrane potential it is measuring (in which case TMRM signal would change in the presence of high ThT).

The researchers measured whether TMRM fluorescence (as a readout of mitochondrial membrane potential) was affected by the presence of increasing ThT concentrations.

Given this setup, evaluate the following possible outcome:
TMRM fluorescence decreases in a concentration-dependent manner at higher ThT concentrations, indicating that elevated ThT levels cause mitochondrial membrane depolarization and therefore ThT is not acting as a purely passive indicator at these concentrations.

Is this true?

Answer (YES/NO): NO